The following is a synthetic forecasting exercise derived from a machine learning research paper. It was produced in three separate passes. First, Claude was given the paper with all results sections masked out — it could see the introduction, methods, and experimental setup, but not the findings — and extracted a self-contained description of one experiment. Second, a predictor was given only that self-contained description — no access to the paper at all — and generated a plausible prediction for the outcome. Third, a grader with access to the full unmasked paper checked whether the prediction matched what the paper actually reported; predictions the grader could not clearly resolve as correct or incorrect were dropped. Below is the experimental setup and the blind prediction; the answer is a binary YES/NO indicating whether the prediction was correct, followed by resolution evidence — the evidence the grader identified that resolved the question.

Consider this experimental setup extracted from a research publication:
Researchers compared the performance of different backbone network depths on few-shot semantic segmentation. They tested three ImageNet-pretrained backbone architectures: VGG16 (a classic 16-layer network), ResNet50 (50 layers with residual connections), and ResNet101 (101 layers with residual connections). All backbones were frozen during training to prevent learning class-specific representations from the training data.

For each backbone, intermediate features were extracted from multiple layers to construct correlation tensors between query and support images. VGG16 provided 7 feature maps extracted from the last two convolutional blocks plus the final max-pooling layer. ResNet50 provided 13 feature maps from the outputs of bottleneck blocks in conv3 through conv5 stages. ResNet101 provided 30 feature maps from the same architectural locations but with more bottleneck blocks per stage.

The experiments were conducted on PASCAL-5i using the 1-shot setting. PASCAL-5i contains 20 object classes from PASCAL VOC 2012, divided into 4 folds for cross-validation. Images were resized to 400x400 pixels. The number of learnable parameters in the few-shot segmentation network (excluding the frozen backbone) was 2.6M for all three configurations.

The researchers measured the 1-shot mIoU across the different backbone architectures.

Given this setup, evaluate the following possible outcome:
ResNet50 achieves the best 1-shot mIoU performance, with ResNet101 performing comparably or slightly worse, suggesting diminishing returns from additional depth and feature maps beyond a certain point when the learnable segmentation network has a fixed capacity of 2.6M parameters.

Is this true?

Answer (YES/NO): NO